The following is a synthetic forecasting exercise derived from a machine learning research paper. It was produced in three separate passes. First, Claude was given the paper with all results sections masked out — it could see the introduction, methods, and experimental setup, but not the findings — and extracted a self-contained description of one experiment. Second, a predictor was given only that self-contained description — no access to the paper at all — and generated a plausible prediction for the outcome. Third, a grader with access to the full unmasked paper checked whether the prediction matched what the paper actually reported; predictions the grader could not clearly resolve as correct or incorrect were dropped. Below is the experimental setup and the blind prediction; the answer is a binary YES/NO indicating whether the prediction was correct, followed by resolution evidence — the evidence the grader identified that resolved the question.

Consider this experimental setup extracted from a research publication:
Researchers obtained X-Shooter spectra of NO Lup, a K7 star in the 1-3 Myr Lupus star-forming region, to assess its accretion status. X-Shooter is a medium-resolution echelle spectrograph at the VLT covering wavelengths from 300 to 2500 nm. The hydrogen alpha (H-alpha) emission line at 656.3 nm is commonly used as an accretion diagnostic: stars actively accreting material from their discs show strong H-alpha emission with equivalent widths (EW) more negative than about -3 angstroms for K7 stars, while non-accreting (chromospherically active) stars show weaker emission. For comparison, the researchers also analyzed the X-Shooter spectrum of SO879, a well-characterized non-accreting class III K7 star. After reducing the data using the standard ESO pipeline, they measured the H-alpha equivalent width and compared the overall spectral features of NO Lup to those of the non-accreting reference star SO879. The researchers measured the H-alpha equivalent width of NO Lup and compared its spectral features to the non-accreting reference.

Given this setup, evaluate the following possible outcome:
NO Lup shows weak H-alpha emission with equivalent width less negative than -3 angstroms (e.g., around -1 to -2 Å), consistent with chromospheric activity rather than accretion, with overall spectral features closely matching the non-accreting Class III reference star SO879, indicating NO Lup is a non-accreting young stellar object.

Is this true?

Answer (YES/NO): YES